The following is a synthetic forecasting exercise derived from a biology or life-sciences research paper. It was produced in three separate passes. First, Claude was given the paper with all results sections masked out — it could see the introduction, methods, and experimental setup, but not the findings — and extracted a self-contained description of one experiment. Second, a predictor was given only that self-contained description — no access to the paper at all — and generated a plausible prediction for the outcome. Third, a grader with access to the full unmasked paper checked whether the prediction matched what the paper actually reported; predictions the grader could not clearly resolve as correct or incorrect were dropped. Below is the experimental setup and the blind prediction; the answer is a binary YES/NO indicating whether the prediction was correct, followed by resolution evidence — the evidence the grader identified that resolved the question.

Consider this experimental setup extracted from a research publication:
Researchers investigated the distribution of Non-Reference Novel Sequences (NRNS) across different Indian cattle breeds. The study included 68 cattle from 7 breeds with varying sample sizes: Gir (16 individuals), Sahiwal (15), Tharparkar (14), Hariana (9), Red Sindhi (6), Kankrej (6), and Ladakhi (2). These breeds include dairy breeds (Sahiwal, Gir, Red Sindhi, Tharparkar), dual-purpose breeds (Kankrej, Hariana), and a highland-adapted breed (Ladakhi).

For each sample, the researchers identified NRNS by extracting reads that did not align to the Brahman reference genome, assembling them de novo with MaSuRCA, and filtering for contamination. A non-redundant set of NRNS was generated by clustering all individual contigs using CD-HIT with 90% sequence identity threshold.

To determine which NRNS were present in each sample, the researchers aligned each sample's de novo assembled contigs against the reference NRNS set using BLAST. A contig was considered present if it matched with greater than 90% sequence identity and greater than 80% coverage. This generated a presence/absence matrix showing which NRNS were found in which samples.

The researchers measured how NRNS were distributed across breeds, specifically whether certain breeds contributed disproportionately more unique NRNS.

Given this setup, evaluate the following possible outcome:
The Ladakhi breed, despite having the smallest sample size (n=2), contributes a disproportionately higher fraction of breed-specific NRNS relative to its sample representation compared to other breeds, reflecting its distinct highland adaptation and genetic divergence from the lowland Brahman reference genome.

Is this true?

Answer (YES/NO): NO